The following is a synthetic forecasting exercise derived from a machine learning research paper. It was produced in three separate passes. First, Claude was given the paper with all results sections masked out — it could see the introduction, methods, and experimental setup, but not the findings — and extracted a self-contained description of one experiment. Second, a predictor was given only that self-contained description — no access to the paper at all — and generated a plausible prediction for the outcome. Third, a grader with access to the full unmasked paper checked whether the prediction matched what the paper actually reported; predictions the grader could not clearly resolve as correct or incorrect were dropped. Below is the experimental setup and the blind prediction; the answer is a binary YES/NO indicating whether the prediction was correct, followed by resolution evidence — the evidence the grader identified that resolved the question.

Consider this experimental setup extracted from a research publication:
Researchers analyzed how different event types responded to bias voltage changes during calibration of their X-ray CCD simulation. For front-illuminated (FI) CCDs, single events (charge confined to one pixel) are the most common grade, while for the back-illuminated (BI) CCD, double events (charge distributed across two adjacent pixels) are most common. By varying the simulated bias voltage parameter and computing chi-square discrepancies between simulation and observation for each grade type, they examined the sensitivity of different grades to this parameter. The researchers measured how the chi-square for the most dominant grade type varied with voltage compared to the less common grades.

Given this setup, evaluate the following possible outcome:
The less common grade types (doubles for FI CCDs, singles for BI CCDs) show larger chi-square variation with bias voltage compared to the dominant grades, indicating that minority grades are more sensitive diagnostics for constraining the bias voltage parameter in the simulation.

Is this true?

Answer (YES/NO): YES